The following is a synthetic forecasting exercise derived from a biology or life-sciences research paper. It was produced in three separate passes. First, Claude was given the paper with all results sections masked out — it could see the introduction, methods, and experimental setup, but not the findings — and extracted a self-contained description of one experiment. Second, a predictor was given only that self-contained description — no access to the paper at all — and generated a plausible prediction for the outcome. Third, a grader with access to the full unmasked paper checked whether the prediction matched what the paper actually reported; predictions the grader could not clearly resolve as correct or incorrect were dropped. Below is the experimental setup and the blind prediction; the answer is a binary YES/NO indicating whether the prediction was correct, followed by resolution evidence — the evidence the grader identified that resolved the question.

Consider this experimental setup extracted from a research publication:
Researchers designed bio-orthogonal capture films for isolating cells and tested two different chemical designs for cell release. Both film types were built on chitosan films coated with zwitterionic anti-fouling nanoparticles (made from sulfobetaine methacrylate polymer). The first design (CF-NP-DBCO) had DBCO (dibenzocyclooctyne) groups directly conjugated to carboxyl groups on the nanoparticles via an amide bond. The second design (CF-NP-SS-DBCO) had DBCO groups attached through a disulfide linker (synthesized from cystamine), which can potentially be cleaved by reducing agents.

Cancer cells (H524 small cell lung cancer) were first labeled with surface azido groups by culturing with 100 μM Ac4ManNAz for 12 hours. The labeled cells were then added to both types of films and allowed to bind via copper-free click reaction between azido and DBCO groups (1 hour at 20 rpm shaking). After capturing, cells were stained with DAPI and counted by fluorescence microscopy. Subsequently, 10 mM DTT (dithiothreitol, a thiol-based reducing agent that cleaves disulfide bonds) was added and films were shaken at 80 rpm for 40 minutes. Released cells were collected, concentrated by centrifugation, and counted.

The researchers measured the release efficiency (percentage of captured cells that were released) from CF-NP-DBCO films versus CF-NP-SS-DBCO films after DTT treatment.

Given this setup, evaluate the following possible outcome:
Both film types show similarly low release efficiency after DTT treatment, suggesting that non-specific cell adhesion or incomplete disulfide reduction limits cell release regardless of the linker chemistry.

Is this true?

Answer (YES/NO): NO